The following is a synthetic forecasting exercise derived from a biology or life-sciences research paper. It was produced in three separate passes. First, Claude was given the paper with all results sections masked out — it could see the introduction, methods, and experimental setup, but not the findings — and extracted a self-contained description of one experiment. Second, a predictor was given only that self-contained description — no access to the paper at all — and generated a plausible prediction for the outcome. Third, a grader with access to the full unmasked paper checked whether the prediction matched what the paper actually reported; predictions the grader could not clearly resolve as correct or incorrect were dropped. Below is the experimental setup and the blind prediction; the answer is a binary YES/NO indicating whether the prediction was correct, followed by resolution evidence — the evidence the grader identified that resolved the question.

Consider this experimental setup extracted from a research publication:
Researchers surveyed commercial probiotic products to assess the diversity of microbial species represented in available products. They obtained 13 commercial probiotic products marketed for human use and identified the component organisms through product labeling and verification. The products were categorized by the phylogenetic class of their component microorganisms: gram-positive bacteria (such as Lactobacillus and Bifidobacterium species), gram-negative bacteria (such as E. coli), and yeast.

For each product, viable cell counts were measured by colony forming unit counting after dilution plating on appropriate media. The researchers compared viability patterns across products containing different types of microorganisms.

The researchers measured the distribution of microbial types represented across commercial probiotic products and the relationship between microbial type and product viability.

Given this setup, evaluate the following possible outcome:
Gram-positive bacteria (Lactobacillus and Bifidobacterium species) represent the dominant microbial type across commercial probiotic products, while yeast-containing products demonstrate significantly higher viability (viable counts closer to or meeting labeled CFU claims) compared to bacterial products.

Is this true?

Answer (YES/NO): NO